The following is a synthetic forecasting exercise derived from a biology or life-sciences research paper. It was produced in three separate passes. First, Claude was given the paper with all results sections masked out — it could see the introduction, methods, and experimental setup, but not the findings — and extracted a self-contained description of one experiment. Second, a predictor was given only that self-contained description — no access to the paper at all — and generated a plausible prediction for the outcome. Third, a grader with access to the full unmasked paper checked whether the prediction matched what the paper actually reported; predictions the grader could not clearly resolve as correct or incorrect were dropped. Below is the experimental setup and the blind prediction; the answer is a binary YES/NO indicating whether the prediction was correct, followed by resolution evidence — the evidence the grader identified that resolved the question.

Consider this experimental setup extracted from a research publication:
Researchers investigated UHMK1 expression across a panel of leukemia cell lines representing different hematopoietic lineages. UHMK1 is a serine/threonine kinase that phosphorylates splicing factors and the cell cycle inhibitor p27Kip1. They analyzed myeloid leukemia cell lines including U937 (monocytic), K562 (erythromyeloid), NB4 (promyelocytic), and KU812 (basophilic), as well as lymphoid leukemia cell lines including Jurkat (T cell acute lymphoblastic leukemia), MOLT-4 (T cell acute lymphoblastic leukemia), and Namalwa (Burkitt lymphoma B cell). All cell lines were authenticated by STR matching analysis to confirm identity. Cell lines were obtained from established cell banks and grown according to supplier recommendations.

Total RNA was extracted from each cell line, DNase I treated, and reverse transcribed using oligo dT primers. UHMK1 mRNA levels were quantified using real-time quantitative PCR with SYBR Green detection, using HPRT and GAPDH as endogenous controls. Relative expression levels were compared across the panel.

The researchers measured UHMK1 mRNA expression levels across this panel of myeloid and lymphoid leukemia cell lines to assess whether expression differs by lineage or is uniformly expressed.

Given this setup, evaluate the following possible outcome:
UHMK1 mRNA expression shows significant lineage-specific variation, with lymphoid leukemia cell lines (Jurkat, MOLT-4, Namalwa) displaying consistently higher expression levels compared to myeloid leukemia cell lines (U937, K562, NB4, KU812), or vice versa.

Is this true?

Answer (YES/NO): NO